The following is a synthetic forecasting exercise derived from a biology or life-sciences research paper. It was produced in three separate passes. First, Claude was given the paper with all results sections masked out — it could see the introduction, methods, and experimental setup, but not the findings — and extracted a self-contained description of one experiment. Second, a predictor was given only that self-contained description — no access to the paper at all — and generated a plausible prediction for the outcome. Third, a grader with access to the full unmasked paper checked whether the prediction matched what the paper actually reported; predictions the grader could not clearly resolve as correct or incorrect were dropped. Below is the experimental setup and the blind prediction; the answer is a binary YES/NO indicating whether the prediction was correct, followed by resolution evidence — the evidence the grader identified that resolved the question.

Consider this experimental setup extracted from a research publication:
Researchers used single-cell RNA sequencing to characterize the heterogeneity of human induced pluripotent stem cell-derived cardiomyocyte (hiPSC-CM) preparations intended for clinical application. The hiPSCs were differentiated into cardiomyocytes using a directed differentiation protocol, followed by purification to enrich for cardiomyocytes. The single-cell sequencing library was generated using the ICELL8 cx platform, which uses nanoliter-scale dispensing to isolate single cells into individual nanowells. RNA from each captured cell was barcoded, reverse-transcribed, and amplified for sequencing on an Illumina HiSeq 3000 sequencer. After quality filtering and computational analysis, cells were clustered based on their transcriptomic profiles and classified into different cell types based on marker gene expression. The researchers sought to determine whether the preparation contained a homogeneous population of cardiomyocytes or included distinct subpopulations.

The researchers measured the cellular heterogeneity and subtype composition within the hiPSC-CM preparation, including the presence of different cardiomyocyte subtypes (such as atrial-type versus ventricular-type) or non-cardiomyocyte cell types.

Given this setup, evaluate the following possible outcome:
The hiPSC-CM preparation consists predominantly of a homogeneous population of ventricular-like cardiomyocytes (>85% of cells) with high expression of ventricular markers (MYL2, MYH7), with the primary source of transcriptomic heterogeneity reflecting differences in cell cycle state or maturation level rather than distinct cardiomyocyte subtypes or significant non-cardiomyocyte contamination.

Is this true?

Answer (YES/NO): NO